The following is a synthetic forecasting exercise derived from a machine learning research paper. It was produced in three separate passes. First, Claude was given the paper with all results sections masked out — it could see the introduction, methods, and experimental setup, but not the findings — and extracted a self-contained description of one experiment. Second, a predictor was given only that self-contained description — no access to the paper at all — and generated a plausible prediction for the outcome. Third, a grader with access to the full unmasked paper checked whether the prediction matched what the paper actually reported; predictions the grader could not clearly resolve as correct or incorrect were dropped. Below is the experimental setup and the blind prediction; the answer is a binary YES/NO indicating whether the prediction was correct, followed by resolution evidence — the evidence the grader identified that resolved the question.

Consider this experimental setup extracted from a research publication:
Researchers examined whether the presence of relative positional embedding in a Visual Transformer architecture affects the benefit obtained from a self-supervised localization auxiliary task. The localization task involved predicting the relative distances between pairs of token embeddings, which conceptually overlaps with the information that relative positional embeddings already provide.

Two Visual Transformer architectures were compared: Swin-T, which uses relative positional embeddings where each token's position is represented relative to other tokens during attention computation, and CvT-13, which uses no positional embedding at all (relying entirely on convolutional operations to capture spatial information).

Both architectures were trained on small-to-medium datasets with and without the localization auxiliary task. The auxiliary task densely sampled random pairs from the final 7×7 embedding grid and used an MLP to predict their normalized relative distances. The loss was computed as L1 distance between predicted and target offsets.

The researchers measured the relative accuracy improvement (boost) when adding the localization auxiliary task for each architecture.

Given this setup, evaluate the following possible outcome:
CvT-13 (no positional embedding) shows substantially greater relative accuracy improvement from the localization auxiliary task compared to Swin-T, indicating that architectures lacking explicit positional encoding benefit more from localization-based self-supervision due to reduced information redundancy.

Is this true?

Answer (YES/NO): NO